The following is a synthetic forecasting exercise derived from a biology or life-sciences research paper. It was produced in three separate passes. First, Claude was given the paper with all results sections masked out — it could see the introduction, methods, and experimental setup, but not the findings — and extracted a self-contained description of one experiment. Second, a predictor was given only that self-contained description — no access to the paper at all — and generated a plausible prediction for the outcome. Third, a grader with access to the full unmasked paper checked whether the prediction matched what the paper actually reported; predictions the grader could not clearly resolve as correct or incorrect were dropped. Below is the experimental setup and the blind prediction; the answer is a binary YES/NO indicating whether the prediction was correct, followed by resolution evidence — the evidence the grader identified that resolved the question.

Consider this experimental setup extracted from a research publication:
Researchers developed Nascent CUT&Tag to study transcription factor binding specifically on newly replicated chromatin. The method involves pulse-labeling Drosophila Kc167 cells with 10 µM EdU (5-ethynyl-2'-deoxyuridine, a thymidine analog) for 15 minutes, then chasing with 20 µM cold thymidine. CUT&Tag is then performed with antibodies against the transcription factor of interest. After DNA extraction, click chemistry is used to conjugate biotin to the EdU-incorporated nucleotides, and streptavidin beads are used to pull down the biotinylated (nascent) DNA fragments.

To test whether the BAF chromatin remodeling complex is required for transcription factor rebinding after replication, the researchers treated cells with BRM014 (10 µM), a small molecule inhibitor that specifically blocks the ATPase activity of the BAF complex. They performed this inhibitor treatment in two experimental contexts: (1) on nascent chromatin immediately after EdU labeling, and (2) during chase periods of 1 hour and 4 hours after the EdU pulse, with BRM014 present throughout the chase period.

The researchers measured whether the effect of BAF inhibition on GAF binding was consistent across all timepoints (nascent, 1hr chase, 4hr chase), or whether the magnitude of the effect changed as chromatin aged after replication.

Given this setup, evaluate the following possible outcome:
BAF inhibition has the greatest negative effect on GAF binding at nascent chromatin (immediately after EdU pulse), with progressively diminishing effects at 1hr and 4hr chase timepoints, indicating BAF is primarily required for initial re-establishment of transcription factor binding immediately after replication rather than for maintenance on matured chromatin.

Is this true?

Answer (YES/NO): NO